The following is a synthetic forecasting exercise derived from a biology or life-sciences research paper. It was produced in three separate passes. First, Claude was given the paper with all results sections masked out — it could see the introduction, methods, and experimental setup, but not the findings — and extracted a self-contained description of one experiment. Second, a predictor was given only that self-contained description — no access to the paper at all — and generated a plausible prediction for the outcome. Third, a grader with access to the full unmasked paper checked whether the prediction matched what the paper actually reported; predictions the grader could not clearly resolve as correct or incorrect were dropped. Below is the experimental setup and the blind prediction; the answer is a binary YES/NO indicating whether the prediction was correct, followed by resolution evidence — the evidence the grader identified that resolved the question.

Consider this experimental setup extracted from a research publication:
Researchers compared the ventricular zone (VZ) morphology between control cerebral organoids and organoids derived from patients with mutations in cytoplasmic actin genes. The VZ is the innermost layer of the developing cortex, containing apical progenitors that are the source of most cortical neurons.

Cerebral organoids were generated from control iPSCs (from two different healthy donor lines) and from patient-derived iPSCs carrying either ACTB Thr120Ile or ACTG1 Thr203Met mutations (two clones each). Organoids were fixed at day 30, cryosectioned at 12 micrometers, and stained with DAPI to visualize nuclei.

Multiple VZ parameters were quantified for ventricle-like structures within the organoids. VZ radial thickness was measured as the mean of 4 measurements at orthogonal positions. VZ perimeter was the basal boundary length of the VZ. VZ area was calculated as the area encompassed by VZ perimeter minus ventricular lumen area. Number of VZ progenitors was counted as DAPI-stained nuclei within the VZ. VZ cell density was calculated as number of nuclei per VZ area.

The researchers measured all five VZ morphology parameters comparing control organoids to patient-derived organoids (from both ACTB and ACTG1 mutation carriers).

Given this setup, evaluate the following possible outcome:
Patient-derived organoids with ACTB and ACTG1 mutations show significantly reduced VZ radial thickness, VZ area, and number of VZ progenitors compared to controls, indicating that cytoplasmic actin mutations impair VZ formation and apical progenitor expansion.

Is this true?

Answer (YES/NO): YES